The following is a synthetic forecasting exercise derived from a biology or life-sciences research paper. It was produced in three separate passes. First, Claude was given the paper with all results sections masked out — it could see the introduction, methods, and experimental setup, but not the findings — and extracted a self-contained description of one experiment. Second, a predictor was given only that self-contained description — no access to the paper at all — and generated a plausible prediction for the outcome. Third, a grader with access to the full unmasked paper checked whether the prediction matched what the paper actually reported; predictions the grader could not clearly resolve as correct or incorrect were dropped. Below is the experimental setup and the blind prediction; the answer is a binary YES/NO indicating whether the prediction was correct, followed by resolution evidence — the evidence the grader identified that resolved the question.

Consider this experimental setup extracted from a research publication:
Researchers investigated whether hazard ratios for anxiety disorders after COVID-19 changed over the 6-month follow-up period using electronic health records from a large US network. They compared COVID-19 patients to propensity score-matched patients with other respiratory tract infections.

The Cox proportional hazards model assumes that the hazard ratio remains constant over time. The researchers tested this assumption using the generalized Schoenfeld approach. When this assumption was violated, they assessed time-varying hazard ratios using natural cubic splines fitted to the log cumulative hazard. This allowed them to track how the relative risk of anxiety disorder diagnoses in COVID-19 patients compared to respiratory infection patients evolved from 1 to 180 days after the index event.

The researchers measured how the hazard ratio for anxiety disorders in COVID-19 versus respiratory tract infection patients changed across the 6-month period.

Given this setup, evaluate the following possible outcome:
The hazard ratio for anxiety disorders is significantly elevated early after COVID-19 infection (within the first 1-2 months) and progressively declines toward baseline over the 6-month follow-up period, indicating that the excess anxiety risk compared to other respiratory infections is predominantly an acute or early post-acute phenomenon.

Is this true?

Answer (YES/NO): NO